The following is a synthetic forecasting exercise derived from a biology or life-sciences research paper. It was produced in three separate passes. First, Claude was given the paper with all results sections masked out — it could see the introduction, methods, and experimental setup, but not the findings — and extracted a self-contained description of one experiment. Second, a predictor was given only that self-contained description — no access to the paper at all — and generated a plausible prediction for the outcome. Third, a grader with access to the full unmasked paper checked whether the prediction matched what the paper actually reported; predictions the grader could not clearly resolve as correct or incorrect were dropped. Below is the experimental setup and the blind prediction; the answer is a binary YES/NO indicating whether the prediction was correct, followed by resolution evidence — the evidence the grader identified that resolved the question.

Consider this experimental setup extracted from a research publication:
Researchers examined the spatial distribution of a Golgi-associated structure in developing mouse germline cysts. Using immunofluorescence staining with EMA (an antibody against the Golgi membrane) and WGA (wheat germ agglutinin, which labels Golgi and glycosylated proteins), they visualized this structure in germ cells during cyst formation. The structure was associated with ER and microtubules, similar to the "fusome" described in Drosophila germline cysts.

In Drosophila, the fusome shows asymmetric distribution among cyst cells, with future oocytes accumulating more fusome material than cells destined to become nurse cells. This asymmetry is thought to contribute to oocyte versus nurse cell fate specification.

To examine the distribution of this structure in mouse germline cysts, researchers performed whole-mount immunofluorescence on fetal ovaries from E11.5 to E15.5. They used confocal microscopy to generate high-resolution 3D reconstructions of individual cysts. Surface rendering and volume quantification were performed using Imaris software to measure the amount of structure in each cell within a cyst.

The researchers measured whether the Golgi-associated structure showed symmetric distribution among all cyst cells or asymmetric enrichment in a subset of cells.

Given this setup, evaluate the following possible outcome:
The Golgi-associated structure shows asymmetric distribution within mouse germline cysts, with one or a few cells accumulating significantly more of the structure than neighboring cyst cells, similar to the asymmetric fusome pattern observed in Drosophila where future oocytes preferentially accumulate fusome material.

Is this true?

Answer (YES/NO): YES